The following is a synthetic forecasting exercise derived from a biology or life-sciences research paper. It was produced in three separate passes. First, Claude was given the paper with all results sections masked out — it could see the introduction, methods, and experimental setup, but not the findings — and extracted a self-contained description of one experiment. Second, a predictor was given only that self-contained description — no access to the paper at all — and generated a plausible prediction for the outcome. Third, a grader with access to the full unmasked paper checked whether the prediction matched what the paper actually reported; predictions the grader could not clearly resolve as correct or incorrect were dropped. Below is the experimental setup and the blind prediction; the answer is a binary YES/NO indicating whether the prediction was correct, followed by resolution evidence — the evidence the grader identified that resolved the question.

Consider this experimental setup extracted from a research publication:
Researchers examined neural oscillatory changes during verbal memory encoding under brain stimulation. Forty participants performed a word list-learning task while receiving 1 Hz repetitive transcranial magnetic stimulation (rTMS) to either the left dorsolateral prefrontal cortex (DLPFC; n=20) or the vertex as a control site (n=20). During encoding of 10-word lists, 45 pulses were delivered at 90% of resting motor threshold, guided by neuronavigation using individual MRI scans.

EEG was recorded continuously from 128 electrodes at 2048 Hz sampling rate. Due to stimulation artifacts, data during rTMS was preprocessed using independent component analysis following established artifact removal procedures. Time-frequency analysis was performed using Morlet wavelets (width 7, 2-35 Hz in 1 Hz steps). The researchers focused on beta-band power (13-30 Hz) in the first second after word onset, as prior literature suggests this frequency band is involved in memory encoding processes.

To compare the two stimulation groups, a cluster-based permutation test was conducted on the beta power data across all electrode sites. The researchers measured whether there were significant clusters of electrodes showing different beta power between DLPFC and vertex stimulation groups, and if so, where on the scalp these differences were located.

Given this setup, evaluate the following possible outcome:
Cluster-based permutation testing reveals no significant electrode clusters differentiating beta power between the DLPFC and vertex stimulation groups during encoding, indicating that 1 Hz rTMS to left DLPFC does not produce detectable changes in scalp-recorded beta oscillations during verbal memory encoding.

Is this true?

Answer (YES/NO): NO